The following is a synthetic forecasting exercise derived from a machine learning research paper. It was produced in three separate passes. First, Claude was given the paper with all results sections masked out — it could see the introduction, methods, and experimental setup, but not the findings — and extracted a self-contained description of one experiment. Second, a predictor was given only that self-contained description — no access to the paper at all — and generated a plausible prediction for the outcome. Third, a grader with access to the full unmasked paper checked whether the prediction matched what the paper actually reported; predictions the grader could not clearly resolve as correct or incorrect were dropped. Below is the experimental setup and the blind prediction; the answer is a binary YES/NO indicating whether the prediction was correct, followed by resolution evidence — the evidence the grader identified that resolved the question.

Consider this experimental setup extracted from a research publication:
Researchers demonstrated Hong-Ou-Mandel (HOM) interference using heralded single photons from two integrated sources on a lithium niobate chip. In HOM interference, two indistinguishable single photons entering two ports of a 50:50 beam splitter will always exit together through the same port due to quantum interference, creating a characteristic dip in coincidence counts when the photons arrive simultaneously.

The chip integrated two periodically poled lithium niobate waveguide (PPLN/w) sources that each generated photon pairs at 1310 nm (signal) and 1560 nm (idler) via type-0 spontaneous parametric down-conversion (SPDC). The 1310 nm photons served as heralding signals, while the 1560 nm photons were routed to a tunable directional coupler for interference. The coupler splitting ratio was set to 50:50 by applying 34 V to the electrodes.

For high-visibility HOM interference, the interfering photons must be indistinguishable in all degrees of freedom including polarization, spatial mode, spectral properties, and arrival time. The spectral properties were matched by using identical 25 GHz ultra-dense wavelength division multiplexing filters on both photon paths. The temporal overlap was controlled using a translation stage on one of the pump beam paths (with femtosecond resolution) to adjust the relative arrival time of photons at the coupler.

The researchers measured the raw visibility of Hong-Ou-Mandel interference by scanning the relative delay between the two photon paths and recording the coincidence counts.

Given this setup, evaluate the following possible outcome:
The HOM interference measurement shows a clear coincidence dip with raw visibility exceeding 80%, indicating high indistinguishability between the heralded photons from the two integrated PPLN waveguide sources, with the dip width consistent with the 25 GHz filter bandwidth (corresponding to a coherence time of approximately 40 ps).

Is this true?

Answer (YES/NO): YES